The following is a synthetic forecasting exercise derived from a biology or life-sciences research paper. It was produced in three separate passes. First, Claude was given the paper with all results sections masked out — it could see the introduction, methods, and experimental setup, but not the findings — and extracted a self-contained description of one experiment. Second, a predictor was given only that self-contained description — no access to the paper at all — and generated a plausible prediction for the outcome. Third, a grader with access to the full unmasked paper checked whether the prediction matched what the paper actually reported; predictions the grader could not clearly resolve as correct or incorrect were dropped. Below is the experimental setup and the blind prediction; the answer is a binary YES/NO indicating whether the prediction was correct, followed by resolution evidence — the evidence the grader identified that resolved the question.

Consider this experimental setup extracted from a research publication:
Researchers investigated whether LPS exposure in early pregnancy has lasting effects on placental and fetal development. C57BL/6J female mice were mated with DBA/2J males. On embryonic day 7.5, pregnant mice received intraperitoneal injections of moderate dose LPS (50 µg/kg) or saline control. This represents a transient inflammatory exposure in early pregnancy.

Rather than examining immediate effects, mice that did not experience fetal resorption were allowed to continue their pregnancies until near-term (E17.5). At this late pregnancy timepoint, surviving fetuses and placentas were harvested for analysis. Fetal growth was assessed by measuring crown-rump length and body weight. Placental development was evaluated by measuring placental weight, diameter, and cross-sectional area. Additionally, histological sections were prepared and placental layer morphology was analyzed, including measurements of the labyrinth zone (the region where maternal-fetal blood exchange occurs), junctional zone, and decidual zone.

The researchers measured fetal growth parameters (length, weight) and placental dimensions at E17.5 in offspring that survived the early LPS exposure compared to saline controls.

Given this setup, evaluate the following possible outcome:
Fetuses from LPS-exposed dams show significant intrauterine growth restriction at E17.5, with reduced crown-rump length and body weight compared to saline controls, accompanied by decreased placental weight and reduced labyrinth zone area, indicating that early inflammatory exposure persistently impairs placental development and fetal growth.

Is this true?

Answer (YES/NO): NO